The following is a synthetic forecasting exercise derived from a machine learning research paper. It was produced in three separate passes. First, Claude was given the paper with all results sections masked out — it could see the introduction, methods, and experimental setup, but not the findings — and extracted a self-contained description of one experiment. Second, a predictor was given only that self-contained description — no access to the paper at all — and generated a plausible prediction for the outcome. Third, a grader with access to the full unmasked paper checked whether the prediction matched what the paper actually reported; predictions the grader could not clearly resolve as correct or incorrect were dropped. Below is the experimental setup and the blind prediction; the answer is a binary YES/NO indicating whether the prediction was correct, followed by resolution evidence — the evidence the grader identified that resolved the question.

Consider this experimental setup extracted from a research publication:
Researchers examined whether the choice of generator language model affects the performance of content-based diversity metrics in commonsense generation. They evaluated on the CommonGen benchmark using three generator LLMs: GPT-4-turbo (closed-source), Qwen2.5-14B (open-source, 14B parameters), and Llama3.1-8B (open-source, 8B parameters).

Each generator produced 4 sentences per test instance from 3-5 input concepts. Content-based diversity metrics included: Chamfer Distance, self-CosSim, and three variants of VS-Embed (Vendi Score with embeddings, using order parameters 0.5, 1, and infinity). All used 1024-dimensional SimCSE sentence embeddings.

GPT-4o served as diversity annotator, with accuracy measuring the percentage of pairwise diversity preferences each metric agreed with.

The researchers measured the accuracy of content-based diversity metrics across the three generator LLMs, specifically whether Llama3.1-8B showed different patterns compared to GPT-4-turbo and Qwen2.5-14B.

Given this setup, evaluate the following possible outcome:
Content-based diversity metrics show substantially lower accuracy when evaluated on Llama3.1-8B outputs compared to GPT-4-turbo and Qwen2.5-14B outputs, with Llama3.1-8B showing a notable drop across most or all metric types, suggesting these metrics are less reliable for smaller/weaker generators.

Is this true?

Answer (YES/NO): YES